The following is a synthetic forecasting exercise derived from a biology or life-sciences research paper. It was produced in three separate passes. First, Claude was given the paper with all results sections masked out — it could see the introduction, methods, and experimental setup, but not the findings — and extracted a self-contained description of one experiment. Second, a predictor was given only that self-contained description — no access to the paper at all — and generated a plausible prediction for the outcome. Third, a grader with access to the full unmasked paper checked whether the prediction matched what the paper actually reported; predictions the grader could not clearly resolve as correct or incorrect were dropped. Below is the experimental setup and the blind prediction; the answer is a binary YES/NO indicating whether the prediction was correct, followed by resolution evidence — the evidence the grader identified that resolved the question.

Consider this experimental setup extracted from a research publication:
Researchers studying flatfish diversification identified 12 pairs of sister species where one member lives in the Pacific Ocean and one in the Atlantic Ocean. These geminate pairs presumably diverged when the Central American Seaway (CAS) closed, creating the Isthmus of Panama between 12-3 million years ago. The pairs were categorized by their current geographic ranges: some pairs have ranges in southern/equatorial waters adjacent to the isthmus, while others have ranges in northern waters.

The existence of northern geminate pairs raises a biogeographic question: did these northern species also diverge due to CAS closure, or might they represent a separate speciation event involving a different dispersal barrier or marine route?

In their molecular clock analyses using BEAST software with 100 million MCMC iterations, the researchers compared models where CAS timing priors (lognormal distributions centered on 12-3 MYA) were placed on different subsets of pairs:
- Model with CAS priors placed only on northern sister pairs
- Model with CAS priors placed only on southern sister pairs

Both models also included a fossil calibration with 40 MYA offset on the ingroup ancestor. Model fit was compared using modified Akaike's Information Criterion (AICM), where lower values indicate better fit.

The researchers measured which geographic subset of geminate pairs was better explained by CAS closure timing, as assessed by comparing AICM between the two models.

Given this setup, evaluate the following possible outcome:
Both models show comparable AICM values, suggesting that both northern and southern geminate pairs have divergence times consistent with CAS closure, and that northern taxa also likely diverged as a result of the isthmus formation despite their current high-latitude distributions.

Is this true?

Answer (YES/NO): NO